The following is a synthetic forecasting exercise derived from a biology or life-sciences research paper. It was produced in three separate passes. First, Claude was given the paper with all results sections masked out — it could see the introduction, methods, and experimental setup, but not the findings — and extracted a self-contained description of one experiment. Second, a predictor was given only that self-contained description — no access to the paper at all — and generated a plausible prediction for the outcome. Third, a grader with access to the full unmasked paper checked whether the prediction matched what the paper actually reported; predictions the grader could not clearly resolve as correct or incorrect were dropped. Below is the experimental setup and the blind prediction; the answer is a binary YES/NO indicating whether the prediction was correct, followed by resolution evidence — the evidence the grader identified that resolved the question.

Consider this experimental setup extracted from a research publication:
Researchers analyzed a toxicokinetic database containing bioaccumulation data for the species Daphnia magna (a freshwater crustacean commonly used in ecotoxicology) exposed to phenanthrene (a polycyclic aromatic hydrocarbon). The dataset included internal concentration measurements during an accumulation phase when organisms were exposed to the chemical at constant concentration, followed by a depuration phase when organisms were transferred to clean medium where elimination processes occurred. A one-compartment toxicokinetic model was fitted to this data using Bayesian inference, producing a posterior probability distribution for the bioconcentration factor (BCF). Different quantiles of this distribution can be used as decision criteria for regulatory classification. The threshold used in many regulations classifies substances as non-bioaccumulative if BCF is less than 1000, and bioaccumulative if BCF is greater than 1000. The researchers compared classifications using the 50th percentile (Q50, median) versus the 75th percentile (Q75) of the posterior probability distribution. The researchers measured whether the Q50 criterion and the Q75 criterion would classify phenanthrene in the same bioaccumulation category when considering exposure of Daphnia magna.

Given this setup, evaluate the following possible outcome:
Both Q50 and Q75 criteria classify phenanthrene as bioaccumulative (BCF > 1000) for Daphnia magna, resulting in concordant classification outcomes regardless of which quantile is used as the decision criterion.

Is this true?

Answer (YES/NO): NO